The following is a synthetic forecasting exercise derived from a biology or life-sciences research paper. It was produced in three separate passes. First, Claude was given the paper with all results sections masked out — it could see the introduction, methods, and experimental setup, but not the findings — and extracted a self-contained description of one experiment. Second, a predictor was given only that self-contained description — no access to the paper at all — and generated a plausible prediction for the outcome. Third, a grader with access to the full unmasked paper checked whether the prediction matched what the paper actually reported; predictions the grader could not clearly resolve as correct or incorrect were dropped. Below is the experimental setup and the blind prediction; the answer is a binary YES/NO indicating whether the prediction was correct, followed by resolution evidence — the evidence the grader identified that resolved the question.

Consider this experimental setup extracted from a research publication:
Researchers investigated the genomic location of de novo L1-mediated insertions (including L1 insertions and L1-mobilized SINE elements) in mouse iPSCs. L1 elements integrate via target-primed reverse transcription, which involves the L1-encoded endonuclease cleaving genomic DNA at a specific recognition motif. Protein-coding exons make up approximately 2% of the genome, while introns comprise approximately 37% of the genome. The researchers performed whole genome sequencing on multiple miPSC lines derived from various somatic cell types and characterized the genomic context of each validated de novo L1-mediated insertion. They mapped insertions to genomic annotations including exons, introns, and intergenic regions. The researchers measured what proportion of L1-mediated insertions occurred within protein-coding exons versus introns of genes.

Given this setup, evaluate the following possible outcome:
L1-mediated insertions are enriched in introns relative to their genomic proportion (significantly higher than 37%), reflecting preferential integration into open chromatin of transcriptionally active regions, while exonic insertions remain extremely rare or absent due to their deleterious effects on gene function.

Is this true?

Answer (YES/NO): NO